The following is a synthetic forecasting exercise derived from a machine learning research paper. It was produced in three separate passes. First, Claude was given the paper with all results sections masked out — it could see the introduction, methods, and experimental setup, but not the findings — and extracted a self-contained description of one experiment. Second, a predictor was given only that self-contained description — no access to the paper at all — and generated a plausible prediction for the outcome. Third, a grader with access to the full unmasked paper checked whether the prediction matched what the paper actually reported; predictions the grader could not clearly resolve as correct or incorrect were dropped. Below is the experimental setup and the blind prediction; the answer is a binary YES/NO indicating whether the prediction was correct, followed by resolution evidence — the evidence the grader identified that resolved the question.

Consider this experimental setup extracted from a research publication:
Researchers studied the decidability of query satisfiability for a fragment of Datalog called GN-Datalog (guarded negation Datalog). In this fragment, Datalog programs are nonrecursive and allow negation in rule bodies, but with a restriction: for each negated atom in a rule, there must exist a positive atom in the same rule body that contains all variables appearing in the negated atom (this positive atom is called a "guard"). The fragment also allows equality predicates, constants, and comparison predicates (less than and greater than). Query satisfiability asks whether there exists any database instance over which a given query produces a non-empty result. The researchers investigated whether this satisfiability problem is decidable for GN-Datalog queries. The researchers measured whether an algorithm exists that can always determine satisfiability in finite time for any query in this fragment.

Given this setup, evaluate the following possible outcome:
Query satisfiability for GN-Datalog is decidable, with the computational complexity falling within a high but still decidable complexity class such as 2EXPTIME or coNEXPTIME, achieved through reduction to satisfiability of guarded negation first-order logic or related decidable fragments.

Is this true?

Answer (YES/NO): YES